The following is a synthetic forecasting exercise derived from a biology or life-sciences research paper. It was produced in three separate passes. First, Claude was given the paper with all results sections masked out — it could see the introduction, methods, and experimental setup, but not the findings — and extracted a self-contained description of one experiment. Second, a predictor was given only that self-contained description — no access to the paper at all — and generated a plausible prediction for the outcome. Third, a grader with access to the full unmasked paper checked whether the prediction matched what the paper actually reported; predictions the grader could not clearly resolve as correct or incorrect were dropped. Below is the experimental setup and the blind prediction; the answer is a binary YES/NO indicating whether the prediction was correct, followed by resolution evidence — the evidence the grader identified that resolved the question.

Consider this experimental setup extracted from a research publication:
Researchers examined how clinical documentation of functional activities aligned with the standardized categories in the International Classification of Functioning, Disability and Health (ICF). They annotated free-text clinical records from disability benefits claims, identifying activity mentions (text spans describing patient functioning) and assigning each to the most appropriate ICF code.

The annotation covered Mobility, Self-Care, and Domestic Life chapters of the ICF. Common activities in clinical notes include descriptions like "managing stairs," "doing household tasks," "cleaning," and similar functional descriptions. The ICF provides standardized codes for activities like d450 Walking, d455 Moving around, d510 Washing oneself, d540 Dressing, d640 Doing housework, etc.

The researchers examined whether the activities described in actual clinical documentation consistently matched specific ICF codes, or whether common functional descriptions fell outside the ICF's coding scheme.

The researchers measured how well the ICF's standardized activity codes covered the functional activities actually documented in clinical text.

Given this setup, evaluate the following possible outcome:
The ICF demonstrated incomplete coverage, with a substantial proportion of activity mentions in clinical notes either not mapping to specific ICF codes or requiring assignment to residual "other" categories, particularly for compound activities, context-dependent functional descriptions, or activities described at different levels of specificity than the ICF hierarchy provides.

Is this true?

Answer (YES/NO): YES